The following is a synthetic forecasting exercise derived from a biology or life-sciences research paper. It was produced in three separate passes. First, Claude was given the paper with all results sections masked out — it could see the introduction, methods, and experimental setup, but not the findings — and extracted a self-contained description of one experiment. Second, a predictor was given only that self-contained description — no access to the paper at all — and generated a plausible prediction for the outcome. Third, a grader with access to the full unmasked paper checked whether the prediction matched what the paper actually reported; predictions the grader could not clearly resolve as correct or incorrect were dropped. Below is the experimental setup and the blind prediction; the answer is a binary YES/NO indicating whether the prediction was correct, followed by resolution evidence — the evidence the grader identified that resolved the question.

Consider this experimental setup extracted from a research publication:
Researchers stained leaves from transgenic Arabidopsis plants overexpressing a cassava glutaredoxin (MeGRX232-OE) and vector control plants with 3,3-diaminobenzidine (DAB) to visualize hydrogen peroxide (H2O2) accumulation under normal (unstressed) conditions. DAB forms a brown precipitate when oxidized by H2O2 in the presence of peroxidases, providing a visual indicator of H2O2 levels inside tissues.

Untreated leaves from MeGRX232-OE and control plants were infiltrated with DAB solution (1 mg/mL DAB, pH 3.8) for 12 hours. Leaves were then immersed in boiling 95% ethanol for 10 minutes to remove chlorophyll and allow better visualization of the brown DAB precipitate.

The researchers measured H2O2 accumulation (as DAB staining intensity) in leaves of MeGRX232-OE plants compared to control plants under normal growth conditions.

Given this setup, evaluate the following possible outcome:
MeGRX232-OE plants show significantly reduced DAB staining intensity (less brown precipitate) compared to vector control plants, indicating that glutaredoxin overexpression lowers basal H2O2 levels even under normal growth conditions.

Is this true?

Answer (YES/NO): NO